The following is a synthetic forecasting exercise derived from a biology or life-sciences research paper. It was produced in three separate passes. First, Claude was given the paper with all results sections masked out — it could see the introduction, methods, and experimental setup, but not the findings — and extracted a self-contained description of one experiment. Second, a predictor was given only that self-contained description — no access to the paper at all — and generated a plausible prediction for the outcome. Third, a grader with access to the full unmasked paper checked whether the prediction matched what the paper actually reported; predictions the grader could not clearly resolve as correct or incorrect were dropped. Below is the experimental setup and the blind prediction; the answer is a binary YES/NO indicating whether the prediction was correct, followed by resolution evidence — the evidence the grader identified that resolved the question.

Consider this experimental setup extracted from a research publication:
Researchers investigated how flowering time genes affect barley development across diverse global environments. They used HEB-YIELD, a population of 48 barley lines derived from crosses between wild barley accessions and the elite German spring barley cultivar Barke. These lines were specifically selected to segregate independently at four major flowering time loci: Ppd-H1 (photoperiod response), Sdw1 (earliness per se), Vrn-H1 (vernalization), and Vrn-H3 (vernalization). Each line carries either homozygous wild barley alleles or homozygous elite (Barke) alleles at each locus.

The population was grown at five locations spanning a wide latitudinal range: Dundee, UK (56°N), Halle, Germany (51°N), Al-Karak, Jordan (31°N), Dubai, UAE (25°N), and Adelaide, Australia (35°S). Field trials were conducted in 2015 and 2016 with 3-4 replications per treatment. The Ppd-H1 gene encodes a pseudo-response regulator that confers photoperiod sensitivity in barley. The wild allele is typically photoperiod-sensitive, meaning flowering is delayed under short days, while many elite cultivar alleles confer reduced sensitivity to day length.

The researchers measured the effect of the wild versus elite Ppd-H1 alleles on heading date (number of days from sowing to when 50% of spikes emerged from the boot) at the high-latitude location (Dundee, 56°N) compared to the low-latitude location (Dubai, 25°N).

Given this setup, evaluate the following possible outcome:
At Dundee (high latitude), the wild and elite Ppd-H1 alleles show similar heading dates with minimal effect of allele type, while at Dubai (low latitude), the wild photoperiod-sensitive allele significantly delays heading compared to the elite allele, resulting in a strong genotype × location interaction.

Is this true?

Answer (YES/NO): NO